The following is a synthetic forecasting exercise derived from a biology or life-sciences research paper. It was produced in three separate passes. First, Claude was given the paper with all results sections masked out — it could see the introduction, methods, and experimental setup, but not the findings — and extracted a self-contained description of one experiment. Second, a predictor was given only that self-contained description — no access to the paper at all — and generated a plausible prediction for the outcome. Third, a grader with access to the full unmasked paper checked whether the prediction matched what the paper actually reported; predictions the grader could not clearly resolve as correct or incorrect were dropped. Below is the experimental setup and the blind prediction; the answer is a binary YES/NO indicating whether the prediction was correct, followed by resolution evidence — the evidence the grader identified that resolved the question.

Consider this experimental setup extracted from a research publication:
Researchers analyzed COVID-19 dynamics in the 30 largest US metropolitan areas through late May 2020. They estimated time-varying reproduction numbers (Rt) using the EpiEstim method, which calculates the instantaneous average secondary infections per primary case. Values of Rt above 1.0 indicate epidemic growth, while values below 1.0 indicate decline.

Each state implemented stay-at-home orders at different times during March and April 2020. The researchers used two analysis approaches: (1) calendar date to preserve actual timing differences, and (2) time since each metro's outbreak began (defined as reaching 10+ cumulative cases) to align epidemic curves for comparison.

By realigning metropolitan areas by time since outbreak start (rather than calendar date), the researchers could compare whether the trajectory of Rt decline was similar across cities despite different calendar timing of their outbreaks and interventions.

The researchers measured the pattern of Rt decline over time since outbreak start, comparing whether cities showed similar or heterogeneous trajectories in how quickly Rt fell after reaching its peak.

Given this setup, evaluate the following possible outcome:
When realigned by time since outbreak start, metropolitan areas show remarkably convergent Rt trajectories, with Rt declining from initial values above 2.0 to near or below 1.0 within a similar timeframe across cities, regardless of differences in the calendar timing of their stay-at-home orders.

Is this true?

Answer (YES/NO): YES